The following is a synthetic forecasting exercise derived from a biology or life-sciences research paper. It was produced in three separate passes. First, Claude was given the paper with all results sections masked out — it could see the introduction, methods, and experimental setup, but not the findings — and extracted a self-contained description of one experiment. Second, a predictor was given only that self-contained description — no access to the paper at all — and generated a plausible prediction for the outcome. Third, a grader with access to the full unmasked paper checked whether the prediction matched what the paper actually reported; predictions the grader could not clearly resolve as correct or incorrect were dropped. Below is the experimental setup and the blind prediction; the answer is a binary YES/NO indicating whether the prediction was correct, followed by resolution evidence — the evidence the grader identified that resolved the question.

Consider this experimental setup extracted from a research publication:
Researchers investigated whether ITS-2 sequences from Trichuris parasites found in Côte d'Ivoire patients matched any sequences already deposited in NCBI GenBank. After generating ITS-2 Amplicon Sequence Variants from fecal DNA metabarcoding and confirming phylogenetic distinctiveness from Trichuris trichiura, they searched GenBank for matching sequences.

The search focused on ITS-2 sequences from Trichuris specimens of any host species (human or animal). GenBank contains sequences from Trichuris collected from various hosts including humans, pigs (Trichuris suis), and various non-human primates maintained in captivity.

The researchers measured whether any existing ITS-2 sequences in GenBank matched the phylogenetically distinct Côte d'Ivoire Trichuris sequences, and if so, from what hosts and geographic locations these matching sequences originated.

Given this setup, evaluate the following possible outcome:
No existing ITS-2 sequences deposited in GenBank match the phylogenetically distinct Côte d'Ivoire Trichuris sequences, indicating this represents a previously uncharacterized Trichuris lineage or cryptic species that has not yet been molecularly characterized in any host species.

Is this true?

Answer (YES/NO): NO